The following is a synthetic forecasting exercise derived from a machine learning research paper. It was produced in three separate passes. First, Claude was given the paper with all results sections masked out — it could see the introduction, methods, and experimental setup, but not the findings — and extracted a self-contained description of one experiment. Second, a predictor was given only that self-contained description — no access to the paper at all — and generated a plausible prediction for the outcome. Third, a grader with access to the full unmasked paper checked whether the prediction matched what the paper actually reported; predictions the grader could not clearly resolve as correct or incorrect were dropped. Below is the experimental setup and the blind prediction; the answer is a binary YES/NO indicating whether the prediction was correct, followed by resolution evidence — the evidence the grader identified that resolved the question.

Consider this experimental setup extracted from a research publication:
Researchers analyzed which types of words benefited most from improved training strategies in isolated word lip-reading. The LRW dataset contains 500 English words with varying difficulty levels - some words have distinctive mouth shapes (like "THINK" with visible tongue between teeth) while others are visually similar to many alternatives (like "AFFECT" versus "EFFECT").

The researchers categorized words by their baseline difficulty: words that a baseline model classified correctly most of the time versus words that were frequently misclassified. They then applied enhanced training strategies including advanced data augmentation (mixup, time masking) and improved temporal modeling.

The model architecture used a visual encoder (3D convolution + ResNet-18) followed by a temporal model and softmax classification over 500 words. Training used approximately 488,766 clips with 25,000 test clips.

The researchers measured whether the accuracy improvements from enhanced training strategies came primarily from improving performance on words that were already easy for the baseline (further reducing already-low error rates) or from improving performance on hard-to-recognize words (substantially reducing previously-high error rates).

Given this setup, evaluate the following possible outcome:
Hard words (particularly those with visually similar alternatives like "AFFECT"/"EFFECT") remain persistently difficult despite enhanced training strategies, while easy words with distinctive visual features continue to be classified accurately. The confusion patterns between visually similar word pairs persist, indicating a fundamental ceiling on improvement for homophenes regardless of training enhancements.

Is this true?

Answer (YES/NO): NO